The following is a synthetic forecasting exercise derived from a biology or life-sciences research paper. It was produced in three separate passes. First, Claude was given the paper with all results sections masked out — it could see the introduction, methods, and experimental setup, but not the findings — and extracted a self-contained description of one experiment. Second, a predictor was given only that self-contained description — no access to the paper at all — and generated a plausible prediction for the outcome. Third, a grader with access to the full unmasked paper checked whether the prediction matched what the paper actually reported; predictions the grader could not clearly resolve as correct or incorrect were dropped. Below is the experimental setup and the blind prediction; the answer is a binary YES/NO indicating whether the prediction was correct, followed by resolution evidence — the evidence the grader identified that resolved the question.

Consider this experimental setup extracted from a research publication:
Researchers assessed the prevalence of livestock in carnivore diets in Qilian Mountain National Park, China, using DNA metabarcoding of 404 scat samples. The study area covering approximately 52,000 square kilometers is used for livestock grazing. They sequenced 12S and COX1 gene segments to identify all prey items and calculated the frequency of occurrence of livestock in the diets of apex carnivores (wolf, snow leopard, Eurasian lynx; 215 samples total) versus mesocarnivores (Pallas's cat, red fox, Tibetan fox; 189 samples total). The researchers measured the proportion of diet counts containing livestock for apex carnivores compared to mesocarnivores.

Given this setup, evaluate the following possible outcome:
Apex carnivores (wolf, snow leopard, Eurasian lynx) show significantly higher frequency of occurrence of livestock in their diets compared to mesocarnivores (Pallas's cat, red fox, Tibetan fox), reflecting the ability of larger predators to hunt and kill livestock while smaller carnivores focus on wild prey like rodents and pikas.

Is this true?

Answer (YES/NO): YES